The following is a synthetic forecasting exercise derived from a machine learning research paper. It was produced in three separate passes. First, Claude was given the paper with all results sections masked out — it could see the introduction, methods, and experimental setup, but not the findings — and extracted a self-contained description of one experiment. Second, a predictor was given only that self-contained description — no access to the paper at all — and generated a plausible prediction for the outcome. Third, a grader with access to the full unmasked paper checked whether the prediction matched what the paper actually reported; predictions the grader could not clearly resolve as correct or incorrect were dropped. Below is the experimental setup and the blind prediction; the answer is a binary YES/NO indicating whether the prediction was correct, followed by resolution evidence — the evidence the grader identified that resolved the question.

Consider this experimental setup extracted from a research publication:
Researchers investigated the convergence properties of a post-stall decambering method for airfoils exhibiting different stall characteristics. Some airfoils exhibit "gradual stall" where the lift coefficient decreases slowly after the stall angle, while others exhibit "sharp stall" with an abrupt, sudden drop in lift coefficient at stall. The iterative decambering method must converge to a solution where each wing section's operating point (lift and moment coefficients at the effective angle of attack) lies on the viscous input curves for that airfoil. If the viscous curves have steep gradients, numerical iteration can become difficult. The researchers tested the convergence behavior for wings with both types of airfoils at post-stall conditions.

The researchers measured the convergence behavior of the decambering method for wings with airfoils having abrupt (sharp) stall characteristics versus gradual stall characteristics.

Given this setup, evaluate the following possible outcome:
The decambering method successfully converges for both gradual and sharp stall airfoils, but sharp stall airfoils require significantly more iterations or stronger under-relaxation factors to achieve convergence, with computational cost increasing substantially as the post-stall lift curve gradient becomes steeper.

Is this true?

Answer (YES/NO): NO